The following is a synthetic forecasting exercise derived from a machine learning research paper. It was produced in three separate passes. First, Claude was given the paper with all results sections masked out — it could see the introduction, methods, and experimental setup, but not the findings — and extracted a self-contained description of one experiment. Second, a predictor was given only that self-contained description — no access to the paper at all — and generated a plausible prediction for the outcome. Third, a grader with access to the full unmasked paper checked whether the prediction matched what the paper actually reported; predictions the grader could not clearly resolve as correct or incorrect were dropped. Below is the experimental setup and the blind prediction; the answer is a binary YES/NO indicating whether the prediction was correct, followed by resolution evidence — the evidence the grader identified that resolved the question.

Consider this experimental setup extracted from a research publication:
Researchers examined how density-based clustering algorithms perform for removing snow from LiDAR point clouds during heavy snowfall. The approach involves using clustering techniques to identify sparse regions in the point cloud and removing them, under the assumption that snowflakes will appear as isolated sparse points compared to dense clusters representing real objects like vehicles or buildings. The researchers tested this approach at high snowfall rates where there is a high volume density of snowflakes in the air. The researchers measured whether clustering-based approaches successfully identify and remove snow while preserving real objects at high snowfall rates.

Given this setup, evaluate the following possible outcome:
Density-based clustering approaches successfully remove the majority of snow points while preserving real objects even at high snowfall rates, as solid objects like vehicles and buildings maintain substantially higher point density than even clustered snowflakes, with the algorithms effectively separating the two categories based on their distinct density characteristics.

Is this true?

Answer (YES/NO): NO